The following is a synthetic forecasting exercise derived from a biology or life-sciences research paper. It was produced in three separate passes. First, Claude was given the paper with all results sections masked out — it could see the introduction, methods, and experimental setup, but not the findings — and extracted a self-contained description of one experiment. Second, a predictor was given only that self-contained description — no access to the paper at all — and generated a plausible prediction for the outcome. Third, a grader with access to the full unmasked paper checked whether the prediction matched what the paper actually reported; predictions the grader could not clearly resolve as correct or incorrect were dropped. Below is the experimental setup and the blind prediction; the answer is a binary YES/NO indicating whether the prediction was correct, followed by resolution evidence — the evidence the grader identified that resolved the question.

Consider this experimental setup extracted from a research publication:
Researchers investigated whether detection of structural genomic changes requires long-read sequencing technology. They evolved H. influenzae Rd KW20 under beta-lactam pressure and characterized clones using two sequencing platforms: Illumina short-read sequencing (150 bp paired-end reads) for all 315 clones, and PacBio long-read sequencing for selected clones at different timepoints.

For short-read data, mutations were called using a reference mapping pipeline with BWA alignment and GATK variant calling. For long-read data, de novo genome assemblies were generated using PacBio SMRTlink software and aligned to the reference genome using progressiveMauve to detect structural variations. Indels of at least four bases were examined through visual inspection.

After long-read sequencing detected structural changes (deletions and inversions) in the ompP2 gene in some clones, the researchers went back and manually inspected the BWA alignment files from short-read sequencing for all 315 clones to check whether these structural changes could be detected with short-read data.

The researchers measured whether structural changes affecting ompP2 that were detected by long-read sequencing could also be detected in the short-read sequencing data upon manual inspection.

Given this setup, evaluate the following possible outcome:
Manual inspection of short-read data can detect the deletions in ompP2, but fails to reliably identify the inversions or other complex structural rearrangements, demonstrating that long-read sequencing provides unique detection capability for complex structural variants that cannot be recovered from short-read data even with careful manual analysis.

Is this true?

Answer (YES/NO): NO